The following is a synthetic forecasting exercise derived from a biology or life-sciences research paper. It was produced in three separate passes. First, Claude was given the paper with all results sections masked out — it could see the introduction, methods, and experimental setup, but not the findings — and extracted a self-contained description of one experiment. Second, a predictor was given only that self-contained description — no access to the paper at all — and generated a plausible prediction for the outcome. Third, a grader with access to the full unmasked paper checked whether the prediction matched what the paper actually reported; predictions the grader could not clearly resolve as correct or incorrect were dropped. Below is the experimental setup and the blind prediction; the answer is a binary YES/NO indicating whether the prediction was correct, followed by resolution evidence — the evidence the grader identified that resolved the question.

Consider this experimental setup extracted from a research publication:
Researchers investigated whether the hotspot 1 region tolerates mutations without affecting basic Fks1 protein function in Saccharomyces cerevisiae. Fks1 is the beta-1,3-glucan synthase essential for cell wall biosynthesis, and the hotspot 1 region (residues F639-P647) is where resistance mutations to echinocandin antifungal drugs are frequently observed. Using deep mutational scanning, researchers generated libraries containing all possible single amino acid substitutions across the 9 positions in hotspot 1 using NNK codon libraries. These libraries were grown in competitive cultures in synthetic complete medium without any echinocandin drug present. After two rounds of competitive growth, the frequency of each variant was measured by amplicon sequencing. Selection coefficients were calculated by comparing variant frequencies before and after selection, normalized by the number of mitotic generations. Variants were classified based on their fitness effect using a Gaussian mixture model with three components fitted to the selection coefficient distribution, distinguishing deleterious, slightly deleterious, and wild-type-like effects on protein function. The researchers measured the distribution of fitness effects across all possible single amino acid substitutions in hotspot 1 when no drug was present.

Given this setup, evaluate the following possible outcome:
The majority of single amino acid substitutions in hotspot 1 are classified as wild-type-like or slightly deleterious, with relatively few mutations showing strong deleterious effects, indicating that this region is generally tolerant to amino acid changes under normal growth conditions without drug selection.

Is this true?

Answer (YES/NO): YES